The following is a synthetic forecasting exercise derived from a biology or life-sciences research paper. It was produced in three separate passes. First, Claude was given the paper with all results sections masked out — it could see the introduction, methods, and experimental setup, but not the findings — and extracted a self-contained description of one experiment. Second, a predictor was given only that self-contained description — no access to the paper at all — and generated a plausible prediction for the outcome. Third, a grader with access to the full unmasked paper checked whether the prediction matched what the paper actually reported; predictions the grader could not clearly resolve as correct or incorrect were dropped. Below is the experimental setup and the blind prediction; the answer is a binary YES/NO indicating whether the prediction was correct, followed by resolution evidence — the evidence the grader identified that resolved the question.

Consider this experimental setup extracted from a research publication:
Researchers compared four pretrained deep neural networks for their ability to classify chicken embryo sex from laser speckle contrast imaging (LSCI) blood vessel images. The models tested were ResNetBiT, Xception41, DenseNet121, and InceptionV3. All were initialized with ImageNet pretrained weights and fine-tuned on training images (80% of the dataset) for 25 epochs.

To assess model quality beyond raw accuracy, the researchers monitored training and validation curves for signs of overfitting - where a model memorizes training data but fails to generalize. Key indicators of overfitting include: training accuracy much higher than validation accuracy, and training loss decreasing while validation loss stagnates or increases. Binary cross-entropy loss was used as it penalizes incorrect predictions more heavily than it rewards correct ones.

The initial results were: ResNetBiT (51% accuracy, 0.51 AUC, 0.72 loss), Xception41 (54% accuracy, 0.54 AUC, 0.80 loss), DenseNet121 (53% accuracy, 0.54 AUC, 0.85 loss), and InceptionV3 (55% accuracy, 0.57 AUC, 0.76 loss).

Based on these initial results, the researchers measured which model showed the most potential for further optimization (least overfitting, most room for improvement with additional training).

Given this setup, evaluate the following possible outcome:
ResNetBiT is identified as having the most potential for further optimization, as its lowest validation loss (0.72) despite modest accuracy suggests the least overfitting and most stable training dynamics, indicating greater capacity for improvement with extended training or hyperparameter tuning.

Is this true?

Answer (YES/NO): YES